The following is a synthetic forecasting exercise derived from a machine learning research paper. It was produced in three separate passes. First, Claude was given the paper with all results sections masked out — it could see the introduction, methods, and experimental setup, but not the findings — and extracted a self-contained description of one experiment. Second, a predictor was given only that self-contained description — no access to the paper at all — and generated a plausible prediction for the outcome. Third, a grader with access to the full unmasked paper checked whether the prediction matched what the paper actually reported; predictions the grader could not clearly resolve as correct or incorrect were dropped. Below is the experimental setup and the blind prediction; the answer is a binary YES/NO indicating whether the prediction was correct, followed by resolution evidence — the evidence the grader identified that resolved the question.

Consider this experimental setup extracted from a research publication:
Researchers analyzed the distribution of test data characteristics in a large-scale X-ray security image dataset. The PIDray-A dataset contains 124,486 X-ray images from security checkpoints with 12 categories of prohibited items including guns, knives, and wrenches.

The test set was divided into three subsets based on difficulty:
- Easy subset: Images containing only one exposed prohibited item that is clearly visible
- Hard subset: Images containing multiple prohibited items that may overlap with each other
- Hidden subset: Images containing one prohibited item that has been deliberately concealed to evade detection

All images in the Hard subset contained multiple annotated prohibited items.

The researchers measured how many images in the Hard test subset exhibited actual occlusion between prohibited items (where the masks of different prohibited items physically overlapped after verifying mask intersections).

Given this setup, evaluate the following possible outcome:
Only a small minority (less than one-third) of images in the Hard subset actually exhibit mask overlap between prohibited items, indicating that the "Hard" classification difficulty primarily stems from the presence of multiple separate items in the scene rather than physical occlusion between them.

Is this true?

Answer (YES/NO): NO